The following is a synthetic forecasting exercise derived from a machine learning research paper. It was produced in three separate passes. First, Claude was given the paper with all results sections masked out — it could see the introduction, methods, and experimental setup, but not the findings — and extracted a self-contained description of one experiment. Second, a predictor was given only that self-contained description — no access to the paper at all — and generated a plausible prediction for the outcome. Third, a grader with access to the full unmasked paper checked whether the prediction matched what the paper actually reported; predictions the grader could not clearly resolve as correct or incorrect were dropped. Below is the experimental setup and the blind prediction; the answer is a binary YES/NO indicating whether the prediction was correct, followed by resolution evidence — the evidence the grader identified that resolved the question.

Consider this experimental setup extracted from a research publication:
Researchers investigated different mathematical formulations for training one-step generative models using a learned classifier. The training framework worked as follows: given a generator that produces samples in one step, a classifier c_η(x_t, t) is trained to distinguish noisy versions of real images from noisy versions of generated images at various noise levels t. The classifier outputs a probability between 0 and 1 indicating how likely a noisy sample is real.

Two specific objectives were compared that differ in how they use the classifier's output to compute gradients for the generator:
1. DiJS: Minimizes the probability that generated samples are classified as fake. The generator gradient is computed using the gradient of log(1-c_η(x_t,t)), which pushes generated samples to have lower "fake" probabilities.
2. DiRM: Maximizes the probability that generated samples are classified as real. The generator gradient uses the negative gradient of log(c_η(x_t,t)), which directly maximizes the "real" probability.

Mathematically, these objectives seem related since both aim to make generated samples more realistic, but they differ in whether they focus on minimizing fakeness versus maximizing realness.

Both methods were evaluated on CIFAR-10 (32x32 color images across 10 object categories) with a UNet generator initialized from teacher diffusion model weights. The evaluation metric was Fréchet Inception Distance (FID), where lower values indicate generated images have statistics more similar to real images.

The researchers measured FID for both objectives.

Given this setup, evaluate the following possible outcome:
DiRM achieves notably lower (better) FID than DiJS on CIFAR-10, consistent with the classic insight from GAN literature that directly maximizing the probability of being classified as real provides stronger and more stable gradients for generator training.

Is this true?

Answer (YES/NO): NO